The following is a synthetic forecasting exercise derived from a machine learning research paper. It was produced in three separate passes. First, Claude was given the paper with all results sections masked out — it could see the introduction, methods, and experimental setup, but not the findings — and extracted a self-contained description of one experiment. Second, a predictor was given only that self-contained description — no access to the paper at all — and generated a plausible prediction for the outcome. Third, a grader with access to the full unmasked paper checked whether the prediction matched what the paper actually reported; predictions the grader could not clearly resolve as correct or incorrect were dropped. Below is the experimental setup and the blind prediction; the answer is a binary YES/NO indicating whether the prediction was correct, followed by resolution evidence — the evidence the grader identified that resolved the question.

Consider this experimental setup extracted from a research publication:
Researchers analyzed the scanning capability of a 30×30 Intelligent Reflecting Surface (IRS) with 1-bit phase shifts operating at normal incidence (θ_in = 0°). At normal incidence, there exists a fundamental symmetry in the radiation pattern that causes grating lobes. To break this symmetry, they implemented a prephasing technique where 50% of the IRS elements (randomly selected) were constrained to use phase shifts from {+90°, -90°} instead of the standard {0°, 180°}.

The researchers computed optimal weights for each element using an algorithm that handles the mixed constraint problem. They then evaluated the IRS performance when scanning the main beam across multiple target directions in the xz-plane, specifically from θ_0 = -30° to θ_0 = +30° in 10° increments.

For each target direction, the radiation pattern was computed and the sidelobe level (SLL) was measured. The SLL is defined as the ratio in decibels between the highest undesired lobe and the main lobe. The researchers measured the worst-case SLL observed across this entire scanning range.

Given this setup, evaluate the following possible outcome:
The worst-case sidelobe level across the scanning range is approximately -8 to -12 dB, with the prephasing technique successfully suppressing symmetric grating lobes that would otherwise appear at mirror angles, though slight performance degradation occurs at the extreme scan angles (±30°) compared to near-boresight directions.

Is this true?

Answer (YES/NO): YES